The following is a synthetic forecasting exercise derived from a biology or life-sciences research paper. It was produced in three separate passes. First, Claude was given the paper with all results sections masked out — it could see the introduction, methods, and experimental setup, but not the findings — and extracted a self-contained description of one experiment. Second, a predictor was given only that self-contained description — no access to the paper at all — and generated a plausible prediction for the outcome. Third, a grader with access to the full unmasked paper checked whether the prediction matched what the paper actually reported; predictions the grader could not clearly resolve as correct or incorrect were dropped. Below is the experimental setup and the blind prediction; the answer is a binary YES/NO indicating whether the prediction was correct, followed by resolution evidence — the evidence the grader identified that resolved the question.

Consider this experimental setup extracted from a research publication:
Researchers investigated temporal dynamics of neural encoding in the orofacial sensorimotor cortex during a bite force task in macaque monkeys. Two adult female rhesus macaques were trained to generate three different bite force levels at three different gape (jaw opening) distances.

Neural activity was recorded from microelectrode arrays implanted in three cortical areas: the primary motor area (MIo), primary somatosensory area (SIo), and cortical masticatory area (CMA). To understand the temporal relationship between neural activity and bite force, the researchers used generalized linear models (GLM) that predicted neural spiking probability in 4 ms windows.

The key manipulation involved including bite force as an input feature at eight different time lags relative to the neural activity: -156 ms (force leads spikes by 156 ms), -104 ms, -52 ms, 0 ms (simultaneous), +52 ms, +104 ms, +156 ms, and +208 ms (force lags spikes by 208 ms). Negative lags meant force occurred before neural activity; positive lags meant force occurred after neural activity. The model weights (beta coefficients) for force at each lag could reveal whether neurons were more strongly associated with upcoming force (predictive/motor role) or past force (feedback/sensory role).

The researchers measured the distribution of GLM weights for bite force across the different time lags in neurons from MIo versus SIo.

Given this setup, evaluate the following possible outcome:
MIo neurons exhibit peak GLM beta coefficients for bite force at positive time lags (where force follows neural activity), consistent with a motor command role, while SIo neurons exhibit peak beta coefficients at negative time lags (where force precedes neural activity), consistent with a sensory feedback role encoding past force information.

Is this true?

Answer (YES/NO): NO